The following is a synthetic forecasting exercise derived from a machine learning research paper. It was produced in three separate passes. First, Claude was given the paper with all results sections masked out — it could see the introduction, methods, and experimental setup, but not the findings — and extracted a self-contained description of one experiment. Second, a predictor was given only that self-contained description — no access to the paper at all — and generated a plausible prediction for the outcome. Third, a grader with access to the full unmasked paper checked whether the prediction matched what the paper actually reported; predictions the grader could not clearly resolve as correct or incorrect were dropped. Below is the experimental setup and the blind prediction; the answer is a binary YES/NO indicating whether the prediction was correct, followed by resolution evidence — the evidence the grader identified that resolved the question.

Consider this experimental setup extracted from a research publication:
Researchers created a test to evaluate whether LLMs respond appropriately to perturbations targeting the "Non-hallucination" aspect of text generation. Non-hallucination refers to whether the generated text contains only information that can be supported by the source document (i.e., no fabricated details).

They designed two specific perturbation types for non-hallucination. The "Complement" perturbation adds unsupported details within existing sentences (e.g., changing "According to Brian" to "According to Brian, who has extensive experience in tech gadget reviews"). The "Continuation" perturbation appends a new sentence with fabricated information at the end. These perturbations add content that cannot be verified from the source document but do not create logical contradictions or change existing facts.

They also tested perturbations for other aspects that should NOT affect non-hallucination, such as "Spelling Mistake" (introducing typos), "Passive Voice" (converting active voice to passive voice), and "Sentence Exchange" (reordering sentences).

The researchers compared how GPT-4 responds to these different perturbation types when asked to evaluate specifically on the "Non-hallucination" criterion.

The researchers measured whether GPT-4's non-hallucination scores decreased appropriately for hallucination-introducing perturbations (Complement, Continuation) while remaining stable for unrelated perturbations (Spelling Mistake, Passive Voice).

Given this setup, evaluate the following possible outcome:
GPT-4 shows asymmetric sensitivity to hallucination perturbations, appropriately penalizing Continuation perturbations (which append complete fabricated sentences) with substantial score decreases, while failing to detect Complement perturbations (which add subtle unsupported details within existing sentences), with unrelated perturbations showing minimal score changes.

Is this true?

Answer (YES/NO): NO